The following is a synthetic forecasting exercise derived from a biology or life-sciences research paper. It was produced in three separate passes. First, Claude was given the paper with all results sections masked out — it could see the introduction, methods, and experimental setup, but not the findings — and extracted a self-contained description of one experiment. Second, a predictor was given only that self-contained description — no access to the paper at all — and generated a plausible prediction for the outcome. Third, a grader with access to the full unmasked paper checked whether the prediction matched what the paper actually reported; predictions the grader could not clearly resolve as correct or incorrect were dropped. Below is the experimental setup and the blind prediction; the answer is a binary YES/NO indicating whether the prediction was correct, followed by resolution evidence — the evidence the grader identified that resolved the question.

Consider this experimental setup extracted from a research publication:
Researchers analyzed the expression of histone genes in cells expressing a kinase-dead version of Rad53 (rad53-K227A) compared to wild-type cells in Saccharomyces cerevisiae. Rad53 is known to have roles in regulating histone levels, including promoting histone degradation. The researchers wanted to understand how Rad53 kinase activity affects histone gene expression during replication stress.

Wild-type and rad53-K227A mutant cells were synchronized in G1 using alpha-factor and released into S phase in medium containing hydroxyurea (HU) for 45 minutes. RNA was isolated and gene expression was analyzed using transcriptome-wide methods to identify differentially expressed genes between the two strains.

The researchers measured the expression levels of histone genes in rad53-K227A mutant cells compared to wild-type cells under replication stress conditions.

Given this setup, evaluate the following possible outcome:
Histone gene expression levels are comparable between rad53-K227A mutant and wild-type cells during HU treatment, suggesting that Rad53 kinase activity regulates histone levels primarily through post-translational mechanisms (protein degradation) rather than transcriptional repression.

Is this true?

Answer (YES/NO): NO